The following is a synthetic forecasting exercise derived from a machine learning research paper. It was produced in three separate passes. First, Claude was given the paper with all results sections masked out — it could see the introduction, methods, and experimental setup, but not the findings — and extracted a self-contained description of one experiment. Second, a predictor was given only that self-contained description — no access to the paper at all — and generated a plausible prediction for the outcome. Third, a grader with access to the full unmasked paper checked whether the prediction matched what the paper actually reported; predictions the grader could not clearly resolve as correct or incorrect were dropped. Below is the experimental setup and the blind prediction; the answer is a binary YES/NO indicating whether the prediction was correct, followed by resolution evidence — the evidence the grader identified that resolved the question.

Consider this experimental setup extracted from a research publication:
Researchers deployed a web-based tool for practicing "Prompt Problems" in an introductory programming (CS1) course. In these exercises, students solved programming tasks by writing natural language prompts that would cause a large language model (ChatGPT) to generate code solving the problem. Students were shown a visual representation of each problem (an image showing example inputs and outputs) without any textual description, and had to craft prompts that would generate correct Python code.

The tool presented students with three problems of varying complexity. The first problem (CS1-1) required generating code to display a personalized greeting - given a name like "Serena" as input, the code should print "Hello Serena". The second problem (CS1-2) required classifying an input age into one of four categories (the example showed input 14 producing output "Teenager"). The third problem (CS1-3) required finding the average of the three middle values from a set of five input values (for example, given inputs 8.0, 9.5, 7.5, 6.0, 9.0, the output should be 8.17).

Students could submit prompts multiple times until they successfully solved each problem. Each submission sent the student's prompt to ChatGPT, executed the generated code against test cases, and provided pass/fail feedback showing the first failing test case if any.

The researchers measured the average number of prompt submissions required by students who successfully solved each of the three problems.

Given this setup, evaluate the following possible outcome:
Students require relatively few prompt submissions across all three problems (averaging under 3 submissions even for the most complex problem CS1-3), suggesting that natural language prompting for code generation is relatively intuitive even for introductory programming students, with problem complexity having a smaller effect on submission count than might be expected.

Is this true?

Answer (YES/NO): NO